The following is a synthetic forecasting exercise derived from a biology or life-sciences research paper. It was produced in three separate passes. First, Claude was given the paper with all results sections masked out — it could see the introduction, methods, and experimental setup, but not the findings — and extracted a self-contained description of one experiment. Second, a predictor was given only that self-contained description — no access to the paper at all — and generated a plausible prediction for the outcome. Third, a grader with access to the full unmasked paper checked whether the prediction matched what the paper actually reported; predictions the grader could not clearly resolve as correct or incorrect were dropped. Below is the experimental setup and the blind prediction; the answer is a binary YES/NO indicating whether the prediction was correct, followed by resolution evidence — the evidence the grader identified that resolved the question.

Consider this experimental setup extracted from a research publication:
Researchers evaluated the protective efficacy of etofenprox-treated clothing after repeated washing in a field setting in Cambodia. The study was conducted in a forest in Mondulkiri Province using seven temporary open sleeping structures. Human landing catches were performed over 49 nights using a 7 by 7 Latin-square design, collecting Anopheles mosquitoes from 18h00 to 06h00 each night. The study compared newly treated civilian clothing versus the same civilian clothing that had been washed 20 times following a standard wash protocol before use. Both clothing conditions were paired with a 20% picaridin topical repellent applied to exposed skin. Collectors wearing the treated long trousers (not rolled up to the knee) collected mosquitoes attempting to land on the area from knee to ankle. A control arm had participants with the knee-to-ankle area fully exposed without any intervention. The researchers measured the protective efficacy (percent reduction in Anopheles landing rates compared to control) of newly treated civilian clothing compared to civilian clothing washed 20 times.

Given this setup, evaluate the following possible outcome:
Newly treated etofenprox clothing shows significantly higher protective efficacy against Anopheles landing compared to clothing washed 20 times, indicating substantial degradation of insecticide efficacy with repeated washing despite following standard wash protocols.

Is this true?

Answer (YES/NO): NO